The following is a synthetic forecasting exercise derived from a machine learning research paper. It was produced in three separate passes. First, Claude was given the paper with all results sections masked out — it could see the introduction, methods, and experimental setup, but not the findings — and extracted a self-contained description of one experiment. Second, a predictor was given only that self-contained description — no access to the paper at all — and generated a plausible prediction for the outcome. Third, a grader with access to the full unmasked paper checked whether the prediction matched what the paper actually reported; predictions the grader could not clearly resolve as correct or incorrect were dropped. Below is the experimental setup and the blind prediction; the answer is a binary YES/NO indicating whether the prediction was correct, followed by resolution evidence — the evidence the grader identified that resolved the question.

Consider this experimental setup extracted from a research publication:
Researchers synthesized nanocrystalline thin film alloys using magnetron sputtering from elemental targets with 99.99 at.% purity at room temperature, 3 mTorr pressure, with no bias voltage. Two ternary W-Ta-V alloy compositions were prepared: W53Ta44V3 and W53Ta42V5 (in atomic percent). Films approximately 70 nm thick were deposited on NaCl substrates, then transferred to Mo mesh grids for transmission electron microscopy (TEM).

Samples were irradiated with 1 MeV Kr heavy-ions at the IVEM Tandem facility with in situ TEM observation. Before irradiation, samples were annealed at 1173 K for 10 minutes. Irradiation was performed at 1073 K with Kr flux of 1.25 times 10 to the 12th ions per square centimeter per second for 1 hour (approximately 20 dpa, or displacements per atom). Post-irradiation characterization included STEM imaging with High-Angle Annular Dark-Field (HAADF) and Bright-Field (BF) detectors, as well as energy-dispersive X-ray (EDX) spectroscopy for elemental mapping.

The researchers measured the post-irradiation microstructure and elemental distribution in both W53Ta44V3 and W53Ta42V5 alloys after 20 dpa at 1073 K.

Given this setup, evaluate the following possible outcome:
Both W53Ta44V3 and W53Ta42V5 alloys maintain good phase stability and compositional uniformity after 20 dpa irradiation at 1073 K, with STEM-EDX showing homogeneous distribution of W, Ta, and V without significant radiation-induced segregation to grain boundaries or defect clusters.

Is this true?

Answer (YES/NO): NO